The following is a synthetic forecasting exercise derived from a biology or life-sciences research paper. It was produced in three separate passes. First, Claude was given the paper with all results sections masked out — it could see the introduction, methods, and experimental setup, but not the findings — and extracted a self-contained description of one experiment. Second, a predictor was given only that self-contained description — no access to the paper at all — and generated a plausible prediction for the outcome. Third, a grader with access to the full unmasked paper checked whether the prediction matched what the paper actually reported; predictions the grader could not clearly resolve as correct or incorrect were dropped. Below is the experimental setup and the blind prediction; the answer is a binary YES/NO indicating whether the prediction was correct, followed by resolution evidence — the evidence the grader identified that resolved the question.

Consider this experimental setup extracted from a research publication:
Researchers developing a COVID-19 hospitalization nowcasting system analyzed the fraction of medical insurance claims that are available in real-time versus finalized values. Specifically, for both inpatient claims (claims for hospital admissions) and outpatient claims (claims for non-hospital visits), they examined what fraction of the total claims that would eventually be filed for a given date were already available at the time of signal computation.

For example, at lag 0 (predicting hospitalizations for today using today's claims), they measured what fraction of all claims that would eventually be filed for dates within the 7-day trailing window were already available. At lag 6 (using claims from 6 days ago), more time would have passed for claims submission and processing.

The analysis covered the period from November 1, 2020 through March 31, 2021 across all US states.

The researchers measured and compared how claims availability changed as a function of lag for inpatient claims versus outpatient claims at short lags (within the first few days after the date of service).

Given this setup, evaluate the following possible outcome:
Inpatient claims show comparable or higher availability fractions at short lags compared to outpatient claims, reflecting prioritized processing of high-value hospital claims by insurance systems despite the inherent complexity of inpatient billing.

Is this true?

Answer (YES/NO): NO